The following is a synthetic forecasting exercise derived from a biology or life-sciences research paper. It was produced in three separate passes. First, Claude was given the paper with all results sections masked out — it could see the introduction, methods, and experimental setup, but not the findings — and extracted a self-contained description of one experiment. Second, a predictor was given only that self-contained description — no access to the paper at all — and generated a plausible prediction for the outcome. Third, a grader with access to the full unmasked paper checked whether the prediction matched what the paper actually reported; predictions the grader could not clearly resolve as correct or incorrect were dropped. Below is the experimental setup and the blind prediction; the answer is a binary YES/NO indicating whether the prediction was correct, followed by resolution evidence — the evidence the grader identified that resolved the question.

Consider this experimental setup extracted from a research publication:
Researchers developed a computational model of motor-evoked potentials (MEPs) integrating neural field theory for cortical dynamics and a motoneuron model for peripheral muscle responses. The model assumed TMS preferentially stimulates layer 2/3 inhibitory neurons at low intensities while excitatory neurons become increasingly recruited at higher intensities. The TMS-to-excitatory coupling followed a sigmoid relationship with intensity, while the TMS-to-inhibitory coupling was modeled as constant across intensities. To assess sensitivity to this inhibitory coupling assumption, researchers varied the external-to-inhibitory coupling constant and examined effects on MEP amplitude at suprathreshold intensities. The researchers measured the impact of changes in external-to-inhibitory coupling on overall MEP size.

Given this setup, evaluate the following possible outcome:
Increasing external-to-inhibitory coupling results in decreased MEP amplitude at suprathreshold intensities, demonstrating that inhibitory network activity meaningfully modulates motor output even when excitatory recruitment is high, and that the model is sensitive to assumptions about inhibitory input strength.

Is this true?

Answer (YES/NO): NO